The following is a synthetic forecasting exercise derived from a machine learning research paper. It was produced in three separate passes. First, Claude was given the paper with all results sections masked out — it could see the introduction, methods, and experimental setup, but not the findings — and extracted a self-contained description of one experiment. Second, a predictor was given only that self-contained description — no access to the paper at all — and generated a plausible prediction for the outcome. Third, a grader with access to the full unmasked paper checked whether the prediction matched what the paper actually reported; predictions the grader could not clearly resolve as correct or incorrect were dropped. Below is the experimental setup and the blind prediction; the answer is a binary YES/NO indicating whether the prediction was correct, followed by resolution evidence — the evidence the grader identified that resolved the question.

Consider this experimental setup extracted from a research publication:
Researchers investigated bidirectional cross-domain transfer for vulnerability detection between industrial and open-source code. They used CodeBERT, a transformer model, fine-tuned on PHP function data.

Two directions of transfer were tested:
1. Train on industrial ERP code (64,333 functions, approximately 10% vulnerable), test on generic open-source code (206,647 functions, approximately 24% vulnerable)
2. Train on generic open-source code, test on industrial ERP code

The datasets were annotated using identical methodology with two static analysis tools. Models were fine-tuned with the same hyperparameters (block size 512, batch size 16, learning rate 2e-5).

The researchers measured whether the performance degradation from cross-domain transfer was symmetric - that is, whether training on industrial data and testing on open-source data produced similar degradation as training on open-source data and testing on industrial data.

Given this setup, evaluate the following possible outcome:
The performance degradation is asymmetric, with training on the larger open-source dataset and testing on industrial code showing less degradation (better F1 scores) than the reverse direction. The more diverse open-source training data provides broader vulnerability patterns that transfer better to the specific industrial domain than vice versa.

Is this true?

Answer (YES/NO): YES